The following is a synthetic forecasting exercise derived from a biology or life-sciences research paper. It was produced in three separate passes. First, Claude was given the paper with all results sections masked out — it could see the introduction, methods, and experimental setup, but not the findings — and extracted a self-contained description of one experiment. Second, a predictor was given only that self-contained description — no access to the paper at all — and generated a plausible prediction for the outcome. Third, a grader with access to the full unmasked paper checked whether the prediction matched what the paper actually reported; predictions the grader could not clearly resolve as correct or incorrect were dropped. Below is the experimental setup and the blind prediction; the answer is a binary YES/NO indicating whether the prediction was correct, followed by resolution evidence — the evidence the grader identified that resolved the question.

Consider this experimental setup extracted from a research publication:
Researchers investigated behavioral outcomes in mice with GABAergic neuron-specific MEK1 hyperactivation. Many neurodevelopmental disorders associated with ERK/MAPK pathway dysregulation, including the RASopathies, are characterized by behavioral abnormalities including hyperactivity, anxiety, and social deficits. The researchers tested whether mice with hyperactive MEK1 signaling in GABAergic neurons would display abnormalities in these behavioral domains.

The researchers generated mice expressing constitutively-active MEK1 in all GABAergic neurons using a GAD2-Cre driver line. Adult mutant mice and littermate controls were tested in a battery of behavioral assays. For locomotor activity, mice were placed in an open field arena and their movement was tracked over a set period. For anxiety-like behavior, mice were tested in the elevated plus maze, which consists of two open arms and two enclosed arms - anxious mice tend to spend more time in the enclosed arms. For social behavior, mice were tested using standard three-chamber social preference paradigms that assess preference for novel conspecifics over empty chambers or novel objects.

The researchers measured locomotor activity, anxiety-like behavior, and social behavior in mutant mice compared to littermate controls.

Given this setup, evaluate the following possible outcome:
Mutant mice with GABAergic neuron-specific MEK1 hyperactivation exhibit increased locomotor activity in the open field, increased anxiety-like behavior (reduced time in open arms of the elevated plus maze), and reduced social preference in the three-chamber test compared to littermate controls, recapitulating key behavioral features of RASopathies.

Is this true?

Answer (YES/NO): NO